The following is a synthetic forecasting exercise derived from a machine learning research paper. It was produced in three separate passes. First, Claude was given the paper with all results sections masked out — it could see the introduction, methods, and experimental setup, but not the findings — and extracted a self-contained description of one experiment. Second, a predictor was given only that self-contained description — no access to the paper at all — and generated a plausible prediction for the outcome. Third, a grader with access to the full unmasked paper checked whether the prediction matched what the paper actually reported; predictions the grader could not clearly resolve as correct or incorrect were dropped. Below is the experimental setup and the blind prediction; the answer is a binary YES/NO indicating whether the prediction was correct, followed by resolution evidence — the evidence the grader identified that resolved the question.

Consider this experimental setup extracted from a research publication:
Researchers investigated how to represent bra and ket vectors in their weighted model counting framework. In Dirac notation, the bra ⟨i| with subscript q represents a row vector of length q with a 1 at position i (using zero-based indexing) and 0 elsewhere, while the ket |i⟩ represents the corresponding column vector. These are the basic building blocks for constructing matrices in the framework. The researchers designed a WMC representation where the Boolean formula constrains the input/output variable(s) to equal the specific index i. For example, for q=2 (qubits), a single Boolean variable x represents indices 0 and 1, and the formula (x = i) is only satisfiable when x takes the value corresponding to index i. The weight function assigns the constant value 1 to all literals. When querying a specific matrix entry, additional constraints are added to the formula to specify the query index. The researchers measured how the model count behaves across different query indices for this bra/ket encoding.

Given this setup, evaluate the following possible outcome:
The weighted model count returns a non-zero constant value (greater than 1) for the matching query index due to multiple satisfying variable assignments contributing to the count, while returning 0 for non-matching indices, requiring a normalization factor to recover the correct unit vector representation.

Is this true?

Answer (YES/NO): NO